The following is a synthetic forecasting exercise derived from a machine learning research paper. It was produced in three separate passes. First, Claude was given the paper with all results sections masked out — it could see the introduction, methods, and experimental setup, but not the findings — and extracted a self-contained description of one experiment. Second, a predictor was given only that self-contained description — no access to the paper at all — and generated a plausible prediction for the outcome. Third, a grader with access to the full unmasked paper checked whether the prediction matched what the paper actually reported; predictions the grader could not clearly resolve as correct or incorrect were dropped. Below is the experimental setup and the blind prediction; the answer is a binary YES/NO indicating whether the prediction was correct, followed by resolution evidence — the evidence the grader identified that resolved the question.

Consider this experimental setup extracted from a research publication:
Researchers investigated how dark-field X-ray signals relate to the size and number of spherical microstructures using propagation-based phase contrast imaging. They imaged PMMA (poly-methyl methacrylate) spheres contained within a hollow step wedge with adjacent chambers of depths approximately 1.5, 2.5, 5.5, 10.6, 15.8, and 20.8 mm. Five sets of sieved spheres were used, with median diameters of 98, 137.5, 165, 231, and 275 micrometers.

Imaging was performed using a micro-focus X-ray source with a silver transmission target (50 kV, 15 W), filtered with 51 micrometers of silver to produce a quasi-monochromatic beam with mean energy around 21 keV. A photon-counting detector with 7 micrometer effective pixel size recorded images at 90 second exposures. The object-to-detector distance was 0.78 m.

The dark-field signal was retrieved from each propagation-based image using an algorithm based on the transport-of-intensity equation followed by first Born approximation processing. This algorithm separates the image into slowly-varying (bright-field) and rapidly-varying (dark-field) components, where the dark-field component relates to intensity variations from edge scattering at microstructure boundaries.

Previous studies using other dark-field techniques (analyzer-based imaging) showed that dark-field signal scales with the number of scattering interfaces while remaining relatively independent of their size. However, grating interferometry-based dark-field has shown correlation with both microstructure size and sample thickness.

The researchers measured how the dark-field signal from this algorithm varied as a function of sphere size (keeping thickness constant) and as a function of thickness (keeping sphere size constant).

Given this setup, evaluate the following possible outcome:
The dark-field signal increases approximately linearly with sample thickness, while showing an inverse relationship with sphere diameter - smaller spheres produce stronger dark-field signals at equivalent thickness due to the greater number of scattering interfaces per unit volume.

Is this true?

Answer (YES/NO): NO